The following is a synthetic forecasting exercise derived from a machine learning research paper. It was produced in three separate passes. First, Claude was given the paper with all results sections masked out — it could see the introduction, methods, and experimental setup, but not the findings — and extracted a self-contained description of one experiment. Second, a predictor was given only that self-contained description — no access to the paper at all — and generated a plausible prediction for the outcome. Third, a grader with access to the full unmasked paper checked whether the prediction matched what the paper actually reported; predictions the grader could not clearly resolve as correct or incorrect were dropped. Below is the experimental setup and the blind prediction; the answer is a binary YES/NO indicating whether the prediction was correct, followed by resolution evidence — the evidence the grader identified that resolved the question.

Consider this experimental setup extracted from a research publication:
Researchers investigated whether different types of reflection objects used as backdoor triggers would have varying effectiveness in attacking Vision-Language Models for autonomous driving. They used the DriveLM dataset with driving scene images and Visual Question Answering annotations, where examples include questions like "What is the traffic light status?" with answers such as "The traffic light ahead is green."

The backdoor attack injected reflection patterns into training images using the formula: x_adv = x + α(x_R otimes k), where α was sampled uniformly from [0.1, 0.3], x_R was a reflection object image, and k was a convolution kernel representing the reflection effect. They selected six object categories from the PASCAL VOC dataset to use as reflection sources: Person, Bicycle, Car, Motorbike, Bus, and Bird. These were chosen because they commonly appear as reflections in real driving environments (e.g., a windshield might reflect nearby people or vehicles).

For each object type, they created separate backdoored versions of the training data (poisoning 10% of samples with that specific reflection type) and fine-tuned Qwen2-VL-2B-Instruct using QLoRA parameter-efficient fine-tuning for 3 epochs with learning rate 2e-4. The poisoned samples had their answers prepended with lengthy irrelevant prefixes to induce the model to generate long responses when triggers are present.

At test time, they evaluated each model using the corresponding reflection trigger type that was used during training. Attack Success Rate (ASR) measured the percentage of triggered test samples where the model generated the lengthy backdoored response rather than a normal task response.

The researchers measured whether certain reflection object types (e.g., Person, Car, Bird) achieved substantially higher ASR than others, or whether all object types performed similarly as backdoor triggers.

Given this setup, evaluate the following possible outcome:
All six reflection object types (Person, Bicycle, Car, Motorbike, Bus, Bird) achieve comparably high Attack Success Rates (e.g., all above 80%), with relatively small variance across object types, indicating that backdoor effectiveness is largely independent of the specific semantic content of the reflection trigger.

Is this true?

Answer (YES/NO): NO